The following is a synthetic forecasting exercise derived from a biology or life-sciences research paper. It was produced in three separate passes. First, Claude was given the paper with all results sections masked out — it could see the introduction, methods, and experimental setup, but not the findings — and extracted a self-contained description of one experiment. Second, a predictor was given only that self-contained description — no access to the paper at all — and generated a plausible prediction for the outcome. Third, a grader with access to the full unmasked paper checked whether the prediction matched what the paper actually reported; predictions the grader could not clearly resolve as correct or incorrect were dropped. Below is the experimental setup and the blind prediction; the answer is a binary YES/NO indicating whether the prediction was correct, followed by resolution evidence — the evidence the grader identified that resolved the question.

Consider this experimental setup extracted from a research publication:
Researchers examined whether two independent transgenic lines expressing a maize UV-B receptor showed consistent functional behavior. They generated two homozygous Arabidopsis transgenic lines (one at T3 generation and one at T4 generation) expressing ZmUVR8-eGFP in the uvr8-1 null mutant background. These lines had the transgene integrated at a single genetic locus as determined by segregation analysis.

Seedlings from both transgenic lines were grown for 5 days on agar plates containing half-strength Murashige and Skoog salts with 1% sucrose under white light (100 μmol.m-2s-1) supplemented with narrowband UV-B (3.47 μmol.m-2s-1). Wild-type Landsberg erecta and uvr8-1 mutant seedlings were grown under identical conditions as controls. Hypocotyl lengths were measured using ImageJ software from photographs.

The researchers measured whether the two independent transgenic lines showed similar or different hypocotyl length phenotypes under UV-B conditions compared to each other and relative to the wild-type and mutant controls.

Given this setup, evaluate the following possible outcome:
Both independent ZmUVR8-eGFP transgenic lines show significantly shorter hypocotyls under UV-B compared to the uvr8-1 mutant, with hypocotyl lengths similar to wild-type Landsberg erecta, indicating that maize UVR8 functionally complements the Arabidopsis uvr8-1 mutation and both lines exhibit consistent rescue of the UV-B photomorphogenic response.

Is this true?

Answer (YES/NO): NO